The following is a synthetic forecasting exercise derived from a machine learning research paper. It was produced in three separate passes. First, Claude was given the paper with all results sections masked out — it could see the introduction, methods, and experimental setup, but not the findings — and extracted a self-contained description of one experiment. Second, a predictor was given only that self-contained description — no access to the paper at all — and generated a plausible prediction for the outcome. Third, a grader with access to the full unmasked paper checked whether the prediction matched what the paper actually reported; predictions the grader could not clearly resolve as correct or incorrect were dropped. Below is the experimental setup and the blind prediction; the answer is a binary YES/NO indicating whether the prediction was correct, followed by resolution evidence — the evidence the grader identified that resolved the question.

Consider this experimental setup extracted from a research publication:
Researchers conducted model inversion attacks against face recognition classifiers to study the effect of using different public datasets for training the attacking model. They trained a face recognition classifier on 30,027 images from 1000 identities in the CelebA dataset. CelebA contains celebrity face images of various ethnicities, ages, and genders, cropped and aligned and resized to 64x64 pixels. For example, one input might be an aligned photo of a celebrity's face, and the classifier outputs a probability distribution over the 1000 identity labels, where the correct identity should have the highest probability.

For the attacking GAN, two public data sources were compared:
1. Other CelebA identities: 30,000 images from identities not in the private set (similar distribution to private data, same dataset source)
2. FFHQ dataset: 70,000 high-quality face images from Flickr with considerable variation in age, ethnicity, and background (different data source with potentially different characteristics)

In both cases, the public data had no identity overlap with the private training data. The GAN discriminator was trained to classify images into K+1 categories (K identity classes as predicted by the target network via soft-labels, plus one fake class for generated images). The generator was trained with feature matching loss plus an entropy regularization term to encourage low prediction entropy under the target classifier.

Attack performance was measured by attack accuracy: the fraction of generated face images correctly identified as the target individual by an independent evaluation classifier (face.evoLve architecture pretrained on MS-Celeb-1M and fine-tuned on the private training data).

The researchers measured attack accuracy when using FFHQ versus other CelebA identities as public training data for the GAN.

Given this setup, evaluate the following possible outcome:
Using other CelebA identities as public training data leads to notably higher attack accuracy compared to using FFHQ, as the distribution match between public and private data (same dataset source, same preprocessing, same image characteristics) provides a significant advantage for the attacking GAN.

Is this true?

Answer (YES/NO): YES